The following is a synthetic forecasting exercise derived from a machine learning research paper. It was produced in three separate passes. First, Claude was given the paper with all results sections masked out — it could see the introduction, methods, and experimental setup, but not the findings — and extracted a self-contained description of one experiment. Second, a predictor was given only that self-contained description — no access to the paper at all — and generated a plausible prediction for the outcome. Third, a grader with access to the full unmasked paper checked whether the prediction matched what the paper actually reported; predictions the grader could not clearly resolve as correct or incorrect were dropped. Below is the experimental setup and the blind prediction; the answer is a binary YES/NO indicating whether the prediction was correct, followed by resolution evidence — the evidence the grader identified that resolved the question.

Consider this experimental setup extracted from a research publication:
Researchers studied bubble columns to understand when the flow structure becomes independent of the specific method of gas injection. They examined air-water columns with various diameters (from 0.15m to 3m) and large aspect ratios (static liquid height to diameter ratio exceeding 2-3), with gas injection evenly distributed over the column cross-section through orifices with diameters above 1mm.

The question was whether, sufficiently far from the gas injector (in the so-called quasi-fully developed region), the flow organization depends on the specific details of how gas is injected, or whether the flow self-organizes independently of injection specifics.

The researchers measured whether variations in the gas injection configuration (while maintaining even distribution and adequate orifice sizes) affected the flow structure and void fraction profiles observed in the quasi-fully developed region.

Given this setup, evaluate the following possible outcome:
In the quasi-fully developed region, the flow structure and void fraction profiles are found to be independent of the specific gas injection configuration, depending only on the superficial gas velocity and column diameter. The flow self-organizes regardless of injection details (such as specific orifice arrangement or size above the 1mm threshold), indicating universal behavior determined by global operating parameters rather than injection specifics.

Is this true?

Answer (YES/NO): YES